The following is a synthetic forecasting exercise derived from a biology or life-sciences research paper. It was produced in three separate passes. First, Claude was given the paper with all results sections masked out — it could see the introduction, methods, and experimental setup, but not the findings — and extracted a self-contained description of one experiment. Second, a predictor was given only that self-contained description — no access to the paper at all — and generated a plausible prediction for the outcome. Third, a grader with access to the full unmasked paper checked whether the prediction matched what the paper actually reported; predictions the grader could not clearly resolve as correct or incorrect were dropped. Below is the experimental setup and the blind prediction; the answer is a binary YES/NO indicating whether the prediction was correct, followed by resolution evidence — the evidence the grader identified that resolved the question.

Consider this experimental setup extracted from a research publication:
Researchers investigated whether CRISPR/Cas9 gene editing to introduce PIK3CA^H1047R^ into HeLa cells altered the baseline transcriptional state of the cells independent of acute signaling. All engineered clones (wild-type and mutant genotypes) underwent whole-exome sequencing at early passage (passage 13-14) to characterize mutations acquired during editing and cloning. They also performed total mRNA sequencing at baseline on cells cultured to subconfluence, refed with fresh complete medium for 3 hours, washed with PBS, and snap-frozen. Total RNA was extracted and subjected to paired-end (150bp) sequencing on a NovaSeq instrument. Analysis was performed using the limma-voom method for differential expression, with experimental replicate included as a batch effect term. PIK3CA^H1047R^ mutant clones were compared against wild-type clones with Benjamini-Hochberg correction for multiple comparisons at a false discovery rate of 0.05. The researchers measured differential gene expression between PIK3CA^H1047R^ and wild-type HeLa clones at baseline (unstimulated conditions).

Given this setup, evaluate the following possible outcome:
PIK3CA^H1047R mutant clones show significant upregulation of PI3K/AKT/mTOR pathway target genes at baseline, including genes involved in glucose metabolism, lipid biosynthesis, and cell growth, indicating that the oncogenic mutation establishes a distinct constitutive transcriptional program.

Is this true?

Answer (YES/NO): NO